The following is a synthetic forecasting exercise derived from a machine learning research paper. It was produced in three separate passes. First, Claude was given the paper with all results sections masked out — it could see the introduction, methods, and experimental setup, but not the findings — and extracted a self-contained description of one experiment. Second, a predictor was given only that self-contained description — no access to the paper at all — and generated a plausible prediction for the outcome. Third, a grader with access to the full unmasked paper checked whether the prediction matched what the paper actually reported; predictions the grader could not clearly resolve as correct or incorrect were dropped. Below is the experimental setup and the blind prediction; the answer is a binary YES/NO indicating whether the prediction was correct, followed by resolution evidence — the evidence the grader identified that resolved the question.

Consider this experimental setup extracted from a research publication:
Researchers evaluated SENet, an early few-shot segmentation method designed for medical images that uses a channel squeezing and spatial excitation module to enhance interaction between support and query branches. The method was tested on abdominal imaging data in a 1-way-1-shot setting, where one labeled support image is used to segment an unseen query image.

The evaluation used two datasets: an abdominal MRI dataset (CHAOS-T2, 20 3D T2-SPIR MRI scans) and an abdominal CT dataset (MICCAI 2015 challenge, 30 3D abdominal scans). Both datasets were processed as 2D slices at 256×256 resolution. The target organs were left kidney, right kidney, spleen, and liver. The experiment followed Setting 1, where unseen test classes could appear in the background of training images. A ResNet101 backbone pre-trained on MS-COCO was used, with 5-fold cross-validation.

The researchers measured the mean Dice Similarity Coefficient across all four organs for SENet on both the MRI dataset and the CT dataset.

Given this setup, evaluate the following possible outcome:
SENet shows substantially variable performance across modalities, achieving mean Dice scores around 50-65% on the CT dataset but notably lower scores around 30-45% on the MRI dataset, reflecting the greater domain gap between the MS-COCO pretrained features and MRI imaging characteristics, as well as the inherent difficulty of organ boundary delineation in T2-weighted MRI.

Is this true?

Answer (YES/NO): NO